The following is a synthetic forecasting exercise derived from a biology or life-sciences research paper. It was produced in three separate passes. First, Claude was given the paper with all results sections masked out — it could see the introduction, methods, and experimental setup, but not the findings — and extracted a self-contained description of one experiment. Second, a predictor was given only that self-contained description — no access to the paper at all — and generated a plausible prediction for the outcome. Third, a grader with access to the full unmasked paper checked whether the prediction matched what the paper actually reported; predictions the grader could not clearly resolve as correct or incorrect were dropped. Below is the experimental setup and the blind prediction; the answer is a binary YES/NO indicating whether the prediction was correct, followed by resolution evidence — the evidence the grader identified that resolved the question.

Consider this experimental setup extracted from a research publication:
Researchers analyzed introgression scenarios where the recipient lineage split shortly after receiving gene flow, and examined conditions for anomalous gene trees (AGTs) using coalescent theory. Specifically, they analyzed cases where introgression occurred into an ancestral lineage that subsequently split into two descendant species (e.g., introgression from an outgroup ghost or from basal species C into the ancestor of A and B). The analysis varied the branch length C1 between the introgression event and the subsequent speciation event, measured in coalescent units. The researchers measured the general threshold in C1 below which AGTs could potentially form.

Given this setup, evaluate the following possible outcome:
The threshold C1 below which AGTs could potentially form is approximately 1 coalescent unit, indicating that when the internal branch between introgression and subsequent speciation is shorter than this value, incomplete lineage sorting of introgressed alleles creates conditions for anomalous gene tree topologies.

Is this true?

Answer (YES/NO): NO